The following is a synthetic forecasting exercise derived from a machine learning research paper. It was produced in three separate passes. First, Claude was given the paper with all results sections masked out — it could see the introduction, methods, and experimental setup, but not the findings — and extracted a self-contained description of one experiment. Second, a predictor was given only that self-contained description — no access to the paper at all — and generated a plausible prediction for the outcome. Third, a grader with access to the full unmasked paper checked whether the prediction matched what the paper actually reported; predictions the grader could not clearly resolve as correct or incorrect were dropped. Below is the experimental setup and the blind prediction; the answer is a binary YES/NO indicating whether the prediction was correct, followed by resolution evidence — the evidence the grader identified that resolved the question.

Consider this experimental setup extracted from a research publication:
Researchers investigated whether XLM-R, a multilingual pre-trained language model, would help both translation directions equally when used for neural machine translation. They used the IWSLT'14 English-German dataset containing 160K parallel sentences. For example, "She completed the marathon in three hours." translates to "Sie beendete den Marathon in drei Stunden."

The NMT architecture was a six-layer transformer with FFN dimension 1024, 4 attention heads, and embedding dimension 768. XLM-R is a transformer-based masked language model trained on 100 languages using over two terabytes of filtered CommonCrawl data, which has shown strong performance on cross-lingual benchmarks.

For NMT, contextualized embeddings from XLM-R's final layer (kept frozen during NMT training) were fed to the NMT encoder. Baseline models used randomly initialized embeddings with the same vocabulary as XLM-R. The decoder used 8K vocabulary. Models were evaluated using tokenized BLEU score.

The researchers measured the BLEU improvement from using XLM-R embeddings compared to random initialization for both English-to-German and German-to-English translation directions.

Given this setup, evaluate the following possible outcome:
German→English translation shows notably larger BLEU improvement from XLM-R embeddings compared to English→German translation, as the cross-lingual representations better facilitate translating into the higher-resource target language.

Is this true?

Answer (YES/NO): YES